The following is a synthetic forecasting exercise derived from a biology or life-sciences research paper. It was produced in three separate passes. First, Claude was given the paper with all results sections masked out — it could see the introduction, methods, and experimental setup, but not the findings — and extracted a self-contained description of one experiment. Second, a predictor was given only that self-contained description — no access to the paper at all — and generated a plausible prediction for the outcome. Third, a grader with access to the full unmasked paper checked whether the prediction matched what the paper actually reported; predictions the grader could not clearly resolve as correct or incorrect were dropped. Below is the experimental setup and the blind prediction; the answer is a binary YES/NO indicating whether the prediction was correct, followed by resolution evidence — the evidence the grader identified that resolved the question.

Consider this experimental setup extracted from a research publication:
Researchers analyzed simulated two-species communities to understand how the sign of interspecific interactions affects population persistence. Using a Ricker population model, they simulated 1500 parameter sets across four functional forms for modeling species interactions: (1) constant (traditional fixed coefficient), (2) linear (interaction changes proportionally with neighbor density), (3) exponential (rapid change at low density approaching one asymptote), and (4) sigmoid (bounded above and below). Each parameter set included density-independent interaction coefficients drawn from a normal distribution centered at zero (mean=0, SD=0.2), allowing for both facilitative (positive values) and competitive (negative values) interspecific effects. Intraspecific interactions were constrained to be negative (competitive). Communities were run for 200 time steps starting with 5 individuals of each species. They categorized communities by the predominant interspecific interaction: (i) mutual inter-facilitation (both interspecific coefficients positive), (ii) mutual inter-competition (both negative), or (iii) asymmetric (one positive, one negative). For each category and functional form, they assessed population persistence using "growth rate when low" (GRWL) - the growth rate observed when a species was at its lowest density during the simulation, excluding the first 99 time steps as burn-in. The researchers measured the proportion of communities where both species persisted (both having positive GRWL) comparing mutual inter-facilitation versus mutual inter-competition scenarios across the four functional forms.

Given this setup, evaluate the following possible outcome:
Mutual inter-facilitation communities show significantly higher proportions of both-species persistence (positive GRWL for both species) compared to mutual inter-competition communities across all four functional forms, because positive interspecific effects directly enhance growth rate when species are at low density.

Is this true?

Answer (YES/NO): NO